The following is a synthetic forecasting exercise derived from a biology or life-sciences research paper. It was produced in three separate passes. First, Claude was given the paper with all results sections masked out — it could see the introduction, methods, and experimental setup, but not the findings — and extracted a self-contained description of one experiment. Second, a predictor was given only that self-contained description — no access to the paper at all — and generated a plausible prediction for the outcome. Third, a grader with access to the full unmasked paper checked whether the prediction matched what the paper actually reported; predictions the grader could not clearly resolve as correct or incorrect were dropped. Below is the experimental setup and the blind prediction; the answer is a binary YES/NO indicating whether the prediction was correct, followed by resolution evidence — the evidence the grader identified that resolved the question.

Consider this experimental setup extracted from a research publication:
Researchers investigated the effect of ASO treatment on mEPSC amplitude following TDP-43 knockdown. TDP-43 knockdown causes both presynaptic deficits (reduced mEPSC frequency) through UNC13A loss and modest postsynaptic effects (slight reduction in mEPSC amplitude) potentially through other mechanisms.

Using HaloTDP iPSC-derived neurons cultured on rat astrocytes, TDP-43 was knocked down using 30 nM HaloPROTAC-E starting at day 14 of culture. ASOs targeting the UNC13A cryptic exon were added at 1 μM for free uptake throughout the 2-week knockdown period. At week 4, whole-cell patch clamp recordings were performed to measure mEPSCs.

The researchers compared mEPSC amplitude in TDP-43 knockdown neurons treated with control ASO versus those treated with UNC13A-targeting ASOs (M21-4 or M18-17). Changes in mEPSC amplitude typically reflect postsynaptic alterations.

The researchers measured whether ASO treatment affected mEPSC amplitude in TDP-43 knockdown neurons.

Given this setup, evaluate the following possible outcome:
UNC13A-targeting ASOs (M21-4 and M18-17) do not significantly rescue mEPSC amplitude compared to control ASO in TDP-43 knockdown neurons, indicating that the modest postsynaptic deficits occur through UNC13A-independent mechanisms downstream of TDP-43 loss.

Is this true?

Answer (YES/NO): YES